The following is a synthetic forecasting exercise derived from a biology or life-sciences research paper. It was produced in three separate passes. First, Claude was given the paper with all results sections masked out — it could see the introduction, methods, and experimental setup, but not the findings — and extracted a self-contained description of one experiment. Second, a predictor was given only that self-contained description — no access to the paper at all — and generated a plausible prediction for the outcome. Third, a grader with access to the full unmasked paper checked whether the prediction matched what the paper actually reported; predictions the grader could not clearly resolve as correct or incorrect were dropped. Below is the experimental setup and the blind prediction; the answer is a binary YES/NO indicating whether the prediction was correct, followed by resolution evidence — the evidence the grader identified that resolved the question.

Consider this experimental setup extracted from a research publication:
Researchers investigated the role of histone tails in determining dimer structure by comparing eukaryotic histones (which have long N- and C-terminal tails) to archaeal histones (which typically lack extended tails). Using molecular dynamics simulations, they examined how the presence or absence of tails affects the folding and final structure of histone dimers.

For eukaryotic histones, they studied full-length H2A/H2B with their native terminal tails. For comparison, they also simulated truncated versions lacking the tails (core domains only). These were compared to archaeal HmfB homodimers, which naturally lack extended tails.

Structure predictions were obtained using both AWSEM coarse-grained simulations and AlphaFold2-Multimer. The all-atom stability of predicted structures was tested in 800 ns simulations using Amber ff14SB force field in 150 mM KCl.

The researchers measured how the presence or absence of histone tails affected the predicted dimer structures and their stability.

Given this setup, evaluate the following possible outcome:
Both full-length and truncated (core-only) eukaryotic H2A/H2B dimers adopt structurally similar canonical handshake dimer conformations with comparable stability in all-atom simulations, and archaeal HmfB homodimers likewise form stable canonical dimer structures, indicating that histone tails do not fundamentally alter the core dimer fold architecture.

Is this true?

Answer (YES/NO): NO